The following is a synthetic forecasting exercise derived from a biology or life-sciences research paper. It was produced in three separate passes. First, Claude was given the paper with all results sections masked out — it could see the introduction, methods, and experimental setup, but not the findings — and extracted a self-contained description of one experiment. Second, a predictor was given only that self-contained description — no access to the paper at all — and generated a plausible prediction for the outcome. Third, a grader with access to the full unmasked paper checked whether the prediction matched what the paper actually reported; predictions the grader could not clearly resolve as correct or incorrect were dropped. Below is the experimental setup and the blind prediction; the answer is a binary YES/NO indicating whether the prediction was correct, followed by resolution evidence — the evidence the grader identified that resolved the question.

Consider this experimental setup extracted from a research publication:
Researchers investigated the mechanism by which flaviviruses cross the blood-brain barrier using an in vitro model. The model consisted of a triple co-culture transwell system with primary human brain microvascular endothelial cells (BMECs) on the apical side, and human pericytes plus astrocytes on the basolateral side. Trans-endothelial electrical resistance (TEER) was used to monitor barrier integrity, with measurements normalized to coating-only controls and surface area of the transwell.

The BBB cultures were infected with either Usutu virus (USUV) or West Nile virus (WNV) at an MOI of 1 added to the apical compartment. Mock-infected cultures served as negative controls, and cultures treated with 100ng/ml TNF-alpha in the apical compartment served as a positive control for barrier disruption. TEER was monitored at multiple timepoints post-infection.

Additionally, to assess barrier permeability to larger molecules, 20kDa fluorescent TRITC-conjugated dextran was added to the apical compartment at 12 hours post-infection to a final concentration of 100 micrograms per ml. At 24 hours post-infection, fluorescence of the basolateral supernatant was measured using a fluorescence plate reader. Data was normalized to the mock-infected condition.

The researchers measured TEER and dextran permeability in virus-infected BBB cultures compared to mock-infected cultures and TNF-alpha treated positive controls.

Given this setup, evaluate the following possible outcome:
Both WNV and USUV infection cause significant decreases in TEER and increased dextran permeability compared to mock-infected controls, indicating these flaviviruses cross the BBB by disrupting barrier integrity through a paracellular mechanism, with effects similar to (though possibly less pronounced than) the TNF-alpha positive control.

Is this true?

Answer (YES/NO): NO